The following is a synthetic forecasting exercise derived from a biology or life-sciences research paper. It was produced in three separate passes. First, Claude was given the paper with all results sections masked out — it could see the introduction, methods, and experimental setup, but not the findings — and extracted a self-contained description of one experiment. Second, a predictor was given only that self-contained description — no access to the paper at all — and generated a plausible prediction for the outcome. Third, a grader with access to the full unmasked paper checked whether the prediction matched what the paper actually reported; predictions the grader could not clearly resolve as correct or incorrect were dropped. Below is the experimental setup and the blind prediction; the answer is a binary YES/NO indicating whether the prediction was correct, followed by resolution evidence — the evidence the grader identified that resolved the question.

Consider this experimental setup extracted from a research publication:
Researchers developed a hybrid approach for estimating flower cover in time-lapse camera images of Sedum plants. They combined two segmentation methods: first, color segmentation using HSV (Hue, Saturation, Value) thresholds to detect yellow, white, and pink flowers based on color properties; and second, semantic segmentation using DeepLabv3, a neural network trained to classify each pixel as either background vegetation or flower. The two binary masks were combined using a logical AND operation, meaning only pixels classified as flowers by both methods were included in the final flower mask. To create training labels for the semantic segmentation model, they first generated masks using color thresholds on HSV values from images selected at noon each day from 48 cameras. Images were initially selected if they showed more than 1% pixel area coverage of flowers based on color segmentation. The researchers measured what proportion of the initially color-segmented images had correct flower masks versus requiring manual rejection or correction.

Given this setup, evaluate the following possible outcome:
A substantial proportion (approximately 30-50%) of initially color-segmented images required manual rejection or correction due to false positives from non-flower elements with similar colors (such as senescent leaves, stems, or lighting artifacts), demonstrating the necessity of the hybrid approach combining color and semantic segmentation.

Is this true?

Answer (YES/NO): NO